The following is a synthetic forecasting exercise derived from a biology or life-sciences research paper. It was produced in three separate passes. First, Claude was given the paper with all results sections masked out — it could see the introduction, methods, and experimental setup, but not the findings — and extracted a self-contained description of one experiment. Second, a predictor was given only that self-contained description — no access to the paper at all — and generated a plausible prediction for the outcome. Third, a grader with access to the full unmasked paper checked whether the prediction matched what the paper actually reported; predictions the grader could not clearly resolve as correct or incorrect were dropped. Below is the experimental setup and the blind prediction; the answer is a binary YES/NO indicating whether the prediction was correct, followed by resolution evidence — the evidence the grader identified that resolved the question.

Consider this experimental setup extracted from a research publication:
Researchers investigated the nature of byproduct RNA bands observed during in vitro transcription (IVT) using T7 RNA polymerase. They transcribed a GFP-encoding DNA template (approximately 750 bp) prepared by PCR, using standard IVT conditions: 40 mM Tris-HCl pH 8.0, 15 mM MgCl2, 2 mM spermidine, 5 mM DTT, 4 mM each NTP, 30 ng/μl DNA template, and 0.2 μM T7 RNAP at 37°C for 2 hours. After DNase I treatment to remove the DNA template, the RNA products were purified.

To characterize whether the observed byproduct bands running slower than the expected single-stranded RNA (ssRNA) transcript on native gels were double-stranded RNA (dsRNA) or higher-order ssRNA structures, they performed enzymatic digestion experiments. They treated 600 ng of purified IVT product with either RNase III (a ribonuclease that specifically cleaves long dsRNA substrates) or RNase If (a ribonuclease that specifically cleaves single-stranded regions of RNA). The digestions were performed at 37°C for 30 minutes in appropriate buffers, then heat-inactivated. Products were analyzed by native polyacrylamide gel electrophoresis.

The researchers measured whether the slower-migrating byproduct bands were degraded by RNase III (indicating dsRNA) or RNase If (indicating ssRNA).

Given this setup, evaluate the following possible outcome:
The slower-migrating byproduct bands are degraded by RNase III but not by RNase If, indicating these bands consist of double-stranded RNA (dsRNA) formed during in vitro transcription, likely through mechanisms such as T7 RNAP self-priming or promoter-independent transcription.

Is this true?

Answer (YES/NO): YES